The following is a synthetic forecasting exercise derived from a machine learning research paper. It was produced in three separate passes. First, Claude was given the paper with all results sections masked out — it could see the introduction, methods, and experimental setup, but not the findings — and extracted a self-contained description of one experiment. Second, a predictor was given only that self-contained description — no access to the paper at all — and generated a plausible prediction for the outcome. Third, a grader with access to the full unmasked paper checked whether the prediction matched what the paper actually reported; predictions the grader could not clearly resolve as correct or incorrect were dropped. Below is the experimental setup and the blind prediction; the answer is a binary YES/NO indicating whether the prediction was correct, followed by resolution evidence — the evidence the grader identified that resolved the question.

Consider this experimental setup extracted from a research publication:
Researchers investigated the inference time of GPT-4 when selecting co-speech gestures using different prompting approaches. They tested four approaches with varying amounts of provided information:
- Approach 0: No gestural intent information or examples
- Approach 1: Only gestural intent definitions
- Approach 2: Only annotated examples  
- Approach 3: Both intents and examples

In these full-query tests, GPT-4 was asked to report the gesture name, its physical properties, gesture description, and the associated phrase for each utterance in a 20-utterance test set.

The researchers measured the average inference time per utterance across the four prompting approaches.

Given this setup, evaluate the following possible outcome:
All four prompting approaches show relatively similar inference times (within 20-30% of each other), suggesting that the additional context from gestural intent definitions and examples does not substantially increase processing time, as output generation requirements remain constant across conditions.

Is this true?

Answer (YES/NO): NO